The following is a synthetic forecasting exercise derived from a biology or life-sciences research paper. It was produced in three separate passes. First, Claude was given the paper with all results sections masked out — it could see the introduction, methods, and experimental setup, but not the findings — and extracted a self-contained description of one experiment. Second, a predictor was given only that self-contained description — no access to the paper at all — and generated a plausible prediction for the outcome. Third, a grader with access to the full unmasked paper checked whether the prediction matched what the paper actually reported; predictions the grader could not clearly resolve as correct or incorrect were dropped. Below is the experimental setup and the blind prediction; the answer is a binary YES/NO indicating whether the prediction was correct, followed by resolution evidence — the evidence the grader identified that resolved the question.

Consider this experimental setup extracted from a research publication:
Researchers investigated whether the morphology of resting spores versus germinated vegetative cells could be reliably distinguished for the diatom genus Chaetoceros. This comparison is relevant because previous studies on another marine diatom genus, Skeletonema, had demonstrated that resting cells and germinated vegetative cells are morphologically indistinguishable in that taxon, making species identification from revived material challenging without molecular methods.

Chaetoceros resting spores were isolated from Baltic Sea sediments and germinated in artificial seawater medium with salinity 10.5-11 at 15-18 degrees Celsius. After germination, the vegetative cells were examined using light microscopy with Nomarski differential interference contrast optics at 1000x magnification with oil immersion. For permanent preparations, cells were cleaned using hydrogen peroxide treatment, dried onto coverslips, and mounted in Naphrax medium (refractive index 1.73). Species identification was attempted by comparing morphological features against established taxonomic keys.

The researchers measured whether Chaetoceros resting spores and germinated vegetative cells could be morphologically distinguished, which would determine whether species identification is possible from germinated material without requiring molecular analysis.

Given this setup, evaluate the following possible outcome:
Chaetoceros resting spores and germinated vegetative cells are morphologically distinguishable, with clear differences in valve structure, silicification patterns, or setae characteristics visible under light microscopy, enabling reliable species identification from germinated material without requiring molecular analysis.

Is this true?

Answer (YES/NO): YES